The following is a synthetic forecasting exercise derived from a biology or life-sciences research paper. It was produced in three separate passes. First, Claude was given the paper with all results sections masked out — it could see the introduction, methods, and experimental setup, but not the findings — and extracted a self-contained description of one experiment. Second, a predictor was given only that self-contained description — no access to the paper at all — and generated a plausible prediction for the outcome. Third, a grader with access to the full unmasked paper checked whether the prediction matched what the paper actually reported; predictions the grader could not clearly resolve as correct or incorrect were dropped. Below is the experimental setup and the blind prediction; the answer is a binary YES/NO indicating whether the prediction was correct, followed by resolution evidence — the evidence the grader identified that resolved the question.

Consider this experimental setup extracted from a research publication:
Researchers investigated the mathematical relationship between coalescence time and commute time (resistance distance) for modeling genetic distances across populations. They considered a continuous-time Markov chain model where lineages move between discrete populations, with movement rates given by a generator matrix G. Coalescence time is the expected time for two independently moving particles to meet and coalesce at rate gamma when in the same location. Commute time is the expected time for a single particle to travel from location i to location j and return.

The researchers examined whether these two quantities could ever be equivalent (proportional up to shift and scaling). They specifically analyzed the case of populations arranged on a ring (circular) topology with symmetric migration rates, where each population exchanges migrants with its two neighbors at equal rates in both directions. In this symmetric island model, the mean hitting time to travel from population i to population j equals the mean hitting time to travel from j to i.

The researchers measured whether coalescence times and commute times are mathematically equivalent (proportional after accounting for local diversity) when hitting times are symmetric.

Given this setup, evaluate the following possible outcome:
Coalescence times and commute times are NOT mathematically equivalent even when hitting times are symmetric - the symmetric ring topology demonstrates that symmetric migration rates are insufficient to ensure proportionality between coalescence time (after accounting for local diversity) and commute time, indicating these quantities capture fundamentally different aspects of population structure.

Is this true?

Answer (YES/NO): NO